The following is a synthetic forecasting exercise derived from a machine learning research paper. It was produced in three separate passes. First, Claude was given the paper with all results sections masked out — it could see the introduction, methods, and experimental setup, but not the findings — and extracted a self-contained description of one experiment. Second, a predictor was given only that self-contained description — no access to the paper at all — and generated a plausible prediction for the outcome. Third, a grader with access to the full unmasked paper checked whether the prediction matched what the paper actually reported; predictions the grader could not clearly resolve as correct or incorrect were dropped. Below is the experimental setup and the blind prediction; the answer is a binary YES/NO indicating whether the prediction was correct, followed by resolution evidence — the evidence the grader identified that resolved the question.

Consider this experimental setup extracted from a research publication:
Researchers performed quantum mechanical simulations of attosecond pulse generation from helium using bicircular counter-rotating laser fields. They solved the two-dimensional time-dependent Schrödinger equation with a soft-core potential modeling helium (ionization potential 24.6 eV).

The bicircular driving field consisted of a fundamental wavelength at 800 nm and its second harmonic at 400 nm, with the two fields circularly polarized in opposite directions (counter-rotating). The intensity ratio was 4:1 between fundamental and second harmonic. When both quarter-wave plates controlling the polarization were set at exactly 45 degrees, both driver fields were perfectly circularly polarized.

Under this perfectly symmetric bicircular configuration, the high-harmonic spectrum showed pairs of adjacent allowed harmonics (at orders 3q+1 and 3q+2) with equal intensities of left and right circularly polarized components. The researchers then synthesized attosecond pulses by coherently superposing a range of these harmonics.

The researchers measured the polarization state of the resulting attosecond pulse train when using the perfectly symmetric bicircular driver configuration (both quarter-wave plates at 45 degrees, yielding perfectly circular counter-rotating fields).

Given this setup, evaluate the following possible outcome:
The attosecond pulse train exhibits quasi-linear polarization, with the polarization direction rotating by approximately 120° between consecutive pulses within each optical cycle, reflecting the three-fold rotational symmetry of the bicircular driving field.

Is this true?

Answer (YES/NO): NO